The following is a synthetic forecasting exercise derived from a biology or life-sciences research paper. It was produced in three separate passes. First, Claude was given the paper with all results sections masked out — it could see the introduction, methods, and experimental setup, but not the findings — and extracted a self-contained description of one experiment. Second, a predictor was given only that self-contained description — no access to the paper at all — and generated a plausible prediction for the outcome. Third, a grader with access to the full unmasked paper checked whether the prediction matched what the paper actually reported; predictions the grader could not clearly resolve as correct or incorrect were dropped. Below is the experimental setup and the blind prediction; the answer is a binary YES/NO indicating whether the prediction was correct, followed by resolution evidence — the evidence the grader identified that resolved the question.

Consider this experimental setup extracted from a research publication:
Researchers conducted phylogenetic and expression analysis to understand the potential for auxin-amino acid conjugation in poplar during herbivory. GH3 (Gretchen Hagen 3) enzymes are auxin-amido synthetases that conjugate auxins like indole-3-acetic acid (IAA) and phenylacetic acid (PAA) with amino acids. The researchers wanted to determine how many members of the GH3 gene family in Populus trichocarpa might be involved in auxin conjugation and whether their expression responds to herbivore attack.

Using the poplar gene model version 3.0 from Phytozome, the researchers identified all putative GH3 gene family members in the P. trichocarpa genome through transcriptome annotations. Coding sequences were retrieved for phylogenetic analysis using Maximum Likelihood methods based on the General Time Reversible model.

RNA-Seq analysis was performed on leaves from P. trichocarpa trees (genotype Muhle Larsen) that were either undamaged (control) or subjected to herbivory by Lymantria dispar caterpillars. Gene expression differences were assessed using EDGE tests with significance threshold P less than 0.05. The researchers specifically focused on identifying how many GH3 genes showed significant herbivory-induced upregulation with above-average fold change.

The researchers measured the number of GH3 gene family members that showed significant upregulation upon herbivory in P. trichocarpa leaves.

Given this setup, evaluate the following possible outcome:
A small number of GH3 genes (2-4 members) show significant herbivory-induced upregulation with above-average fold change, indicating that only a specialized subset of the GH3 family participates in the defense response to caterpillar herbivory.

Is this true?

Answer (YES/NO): NO